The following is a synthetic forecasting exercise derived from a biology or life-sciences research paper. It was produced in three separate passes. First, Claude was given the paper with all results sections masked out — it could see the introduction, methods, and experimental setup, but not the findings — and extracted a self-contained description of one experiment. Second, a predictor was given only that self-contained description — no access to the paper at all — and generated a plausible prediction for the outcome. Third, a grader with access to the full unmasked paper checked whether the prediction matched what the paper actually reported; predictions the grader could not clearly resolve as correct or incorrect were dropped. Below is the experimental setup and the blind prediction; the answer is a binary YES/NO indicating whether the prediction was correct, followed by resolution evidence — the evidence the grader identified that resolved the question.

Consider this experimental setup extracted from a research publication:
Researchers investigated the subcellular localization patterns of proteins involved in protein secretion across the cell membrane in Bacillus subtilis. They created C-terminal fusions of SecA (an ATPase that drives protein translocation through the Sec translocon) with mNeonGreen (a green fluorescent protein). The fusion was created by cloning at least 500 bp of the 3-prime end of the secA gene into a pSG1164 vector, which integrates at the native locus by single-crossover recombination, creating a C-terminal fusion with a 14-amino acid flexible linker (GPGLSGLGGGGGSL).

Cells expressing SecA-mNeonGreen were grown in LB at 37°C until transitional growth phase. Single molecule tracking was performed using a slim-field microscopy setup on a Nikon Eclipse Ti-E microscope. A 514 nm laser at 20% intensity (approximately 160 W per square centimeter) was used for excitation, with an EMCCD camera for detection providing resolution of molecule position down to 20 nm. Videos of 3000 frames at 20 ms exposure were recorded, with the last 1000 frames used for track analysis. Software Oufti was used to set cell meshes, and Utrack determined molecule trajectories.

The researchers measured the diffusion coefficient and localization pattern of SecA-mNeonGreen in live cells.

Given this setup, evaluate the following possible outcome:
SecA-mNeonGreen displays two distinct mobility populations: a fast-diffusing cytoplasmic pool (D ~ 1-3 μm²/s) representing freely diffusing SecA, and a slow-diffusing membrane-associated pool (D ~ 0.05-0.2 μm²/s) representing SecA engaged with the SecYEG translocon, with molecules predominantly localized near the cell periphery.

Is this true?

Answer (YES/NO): NO